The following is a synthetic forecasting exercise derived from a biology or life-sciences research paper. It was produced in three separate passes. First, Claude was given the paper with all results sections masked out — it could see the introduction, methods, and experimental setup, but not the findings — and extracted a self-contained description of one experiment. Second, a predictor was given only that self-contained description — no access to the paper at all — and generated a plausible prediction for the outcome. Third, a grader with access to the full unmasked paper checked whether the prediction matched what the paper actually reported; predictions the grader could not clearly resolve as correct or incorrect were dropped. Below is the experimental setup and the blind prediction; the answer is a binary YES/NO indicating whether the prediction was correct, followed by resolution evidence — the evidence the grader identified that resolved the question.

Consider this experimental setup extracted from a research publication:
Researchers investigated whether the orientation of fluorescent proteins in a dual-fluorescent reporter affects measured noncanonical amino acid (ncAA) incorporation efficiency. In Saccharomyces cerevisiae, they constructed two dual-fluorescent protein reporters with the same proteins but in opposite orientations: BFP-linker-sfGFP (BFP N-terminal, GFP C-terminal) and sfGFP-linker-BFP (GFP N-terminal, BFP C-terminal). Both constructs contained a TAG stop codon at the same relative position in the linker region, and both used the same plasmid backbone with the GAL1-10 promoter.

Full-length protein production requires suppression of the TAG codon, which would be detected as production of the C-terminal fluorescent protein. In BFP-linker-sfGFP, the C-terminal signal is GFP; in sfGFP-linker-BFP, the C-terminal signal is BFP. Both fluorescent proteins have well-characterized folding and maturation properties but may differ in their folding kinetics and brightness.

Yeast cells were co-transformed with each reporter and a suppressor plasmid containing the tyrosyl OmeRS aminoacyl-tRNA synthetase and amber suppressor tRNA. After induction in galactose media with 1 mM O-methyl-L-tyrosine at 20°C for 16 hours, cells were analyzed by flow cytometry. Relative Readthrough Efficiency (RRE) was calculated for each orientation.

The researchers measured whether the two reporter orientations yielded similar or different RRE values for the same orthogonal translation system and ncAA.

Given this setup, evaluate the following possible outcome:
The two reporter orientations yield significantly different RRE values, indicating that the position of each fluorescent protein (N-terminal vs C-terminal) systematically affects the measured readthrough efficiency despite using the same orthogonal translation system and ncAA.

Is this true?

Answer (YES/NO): NO